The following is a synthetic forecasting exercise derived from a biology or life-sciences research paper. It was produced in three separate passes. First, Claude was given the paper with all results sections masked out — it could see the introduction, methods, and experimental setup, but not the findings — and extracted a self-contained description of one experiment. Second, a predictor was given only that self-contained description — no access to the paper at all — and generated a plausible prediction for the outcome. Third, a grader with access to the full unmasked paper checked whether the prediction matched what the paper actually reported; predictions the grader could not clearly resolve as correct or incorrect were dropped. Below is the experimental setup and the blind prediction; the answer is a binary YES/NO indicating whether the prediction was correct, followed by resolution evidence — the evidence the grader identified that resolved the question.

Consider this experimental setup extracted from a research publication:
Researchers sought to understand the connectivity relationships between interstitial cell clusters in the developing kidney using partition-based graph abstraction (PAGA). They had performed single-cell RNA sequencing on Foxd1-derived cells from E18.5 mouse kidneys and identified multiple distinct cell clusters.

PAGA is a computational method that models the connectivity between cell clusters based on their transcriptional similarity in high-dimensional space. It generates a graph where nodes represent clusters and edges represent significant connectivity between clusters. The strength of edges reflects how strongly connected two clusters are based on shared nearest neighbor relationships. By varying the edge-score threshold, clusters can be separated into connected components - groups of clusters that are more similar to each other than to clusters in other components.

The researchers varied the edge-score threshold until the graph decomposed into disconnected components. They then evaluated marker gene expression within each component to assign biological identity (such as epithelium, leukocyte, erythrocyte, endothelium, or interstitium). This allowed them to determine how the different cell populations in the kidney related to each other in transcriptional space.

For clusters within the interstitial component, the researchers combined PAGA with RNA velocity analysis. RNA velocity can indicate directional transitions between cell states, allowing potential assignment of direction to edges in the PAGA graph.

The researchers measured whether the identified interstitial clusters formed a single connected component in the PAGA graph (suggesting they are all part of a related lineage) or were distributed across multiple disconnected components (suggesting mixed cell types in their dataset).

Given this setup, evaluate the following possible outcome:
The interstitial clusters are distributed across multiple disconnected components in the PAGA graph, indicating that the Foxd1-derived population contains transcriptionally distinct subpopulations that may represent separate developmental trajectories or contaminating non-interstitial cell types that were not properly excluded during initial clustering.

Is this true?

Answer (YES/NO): NO